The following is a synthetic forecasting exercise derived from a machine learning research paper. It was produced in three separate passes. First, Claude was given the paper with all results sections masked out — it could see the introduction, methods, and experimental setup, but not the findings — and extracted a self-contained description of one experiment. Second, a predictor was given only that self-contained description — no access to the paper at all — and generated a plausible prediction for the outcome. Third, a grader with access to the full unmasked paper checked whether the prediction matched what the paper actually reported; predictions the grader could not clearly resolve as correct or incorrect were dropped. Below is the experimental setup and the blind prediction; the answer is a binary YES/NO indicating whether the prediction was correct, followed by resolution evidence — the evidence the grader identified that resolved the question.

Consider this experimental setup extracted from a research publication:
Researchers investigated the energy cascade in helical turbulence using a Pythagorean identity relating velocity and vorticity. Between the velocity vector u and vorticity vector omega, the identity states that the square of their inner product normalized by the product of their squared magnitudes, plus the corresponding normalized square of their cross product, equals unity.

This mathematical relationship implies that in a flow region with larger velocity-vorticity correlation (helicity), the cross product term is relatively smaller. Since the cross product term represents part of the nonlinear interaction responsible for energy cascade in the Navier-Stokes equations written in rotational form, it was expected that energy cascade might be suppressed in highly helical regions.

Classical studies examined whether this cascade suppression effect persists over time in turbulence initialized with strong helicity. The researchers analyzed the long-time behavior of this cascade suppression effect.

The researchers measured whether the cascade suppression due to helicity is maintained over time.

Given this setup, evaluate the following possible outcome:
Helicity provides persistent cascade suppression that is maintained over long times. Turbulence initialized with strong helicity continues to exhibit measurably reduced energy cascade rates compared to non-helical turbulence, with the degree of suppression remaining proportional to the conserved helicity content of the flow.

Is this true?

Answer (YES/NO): NO